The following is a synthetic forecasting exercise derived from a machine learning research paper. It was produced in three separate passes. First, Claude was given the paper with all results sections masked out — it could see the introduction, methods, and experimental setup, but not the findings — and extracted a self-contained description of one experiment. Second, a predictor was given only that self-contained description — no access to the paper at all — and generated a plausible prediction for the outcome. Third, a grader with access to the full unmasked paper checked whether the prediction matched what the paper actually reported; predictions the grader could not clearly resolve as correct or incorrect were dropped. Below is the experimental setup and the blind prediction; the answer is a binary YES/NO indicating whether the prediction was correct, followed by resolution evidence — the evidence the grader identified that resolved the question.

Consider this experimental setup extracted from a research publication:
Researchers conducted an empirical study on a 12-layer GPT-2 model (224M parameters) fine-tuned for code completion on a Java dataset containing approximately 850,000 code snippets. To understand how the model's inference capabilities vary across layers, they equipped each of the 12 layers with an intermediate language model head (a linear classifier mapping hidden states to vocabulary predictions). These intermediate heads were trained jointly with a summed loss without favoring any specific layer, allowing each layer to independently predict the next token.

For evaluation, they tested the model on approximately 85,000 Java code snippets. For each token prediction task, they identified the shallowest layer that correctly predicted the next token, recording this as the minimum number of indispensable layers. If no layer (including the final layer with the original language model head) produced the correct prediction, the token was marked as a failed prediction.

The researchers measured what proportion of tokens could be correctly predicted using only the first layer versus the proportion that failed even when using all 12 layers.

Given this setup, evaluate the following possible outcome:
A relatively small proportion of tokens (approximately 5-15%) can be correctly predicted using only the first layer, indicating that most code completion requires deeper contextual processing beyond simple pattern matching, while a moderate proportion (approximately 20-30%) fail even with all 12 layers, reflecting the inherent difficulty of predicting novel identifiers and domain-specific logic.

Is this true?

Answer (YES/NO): NO